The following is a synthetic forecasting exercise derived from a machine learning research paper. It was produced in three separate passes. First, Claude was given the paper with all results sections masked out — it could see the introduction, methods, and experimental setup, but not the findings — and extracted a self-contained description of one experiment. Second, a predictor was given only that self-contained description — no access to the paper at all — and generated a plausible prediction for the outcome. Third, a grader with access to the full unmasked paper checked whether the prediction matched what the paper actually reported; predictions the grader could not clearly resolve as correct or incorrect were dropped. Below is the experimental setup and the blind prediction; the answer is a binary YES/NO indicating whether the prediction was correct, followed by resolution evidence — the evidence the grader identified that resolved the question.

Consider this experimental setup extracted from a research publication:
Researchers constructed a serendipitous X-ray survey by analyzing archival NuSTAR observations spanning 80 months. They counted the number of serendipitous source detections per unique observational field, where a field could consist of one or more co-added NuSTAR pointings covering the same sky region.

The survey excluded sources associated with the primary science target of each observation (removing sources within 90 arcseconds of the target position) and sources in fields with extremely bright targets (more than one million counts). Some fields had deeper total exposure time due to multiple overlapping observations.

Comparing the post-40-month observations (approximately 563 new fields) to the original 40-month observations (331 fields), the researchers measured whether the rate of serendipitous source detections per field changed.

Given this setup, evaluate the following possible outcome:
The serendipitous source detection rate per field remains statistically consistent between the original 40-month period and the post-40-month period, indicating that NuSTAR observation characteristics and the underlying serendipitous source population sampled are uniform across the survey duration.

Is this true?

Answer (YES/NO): YES